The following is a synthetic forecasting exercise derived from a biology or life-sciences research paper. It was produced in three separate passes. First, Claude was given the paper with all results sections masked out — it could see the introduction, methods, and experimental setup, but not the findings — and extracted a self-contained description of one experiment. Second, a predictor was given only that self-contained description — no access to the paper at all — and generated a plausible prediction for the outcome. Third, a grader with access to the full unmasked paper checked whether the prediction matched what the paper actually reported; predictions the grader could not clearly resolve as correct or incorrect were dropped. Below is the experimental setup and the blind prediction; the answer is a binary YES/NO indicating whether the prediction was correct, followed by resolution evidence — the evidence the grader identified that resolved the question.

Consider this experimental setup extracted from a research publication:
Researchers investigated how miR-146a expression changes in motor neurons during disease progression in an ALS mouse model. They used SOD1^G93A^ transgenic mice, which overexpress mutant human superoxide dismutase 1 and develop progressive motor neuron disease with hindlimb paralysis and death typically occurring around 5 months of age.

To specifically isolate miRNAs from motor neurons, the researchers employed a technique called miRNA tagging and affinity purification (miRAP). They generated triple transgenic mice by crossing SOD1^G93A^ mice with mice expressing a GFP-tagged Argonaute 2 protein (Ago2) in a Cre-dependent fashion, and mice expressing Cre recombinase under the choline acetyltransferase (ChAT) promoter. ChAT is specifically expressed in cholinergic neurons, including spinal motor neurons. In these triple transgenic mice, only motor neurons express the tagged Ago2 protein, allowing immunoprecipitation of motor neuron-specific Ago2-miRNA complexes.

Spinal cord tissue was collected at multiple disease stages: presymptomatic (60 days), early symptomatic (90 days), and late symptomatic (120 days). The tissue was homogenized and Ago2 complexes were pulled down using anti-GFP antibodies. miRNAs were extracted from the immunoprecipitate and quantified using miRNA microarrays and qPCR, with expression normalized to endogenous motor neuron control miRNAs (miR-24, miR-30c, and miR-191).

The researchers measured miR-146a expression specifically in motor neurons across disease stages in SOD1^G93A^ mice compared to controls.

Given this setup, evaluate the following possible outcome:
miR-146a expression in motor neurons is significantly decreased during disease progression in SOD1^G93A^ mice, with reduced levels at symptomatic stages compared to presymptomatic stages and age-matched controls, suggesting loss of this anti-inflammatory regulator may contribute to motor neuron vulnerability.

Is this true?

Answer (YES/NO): YES